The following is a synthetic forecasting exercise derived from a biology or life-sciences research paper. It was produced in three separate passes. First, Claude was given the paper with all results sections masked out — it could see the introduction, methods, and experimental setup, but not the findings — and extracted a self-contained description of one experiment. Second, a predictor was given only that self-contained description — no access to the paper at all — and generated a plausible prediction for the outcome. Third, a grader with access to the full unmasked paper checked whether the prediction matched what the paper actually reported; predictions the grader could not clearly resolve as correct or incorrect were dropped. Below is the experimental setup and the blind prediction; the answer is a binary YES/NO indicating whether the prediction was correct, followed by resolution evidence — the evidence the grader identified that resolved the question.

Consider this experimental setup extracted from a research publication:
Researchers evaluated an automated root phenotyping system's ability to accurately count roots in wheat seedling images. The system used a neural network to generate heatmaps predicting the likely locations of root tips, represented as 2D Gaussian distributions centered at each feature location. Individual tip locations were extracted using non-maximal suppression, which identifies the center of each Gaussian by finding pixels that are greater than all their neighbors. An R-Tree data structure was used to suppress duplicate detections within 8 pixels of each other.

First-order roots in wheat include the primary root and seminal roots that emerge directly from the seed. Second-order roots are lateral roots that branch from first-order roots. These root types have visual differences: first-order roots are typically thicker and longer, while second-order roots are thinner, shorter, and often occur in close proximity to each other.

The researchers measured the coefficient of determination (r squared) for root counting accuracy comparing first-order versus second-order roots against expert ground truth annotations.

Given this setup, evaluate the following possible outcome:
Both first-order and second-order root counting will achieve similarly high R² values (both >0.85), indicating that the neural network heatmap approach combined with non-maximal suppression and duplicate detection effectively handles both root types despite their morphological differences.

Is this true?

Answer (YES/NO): NO